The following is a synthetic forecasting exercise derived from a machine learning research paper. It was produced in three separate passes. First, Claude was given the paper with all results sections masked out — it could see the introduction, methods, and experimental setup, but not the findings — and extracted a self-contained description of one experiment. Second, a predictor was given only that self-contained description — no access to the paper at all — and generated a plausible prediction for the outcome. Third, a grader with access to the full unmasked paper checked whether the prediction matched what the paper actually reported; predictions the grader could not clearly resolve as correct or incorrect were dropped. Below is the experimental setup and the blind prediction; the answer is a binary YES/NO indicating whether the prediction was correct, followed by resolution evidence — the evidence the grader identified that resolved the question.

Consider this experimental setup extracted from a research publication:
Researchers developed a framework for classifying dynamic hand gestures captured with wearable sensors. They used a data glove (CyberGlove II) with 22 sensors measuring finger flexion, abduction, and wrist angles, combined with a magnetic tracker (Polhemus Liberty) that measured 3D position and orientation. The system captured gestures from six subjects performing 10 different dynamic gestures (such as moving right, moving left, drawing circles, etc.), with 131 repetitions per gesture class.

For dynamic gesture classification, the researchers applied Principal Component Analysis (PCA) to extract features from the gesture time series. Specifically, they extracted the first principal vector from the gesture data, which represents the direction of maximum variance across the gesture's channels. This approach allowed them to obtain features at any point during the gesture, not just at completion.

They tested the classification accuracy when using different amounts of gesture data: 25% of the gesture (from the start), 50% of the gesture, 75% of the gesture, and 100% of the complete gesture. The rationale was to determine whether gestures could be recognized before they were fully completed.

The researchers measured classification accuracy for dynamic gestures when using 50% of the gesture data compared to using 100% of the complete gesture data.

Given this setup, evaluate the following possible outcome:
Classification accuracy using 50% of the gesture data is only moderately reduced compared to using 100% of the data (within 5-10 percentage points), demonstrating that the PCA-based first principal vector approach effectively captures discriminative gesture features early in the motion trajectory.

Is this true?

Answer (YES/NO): NO